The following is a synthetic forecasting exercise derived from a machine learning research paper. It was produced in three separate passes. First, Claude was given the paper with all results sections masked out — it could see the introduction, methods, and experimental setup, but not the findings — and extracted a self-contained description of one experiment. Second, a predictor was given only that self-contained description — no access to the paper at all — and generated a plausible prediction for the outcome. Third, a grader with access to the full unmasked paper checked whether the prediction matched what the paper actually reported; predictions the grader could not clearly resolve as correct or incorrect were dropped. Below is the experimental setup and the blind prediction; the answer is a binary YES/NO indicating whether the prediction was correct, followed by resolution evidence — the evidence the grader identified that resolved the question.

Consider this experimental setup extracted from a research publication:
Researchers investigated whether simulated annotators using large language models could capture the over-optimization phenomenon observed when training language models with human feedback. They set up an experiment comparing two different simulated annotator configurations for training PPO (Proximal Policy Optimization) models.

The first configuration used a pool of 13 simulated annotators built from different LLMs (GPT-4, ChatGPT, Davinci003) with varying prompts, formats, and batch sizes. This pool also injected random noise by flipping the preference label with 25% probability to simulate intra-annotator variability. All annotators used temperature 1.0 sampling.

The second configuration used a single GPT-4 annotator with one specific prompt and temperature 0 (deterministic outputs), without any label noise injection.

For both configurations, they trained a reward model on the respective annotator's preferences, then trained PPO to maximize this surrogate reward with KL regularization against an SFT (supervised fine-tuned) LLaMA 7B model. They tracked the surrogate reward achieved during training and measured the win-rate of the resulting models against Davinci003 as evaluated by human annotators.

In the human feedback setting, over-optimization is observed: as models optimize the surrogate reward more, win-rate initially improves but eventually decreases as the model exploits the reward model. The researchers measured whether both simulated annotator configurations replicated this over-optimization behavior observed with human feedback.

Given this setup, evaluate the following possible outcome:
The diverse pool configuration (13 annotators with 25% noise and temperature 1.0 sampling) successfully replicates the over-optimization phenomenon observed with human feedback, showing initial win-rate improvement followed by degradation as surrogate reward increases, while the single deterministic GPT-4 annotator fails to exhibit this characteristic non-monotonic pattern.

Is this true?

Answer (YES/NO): YES